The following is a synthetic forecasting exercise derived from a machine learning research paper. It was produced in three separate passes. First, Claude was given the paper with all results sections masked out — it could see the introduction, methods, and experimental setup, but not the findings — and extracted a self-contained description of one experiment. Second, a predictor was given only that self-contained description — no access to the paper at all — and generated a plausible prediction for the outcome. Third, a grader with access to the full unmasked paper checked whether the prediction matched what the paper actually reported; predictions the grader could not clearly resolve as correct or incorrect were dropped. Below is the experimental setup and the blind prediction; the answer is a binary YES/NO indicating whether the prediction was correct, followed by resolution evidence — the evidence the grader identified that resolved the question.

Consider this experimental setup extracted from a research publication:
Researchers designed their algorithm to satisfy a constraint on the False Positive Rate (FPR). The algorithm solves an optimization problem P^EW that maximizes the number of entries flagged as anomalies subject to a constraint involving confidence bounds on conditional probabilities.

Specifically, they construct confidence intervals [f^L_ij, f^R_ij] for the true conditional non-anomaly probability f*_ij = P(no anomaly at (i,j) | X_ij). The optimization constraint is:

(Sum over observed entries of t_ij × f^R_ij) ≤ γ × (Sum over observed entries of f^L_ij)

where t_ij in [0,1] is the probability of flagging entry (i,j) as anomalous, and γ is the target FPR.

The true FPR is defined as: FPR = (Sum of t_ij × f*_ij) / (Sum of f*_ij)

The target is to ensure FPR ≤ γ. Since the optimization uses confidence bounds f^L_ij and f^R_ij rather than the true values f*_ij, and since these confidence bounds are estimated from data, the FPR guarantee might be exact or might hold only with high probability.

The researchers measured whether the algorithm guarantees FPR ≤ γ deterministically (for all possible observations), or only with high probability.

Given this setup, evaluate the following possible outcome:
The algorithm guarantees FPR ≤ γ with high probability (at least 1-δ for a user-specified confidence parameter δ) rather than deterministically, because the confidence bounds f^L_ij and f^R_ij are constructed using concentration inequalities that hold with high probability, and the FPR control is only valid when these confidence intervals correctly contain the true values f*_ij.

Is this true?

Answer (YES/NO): NO